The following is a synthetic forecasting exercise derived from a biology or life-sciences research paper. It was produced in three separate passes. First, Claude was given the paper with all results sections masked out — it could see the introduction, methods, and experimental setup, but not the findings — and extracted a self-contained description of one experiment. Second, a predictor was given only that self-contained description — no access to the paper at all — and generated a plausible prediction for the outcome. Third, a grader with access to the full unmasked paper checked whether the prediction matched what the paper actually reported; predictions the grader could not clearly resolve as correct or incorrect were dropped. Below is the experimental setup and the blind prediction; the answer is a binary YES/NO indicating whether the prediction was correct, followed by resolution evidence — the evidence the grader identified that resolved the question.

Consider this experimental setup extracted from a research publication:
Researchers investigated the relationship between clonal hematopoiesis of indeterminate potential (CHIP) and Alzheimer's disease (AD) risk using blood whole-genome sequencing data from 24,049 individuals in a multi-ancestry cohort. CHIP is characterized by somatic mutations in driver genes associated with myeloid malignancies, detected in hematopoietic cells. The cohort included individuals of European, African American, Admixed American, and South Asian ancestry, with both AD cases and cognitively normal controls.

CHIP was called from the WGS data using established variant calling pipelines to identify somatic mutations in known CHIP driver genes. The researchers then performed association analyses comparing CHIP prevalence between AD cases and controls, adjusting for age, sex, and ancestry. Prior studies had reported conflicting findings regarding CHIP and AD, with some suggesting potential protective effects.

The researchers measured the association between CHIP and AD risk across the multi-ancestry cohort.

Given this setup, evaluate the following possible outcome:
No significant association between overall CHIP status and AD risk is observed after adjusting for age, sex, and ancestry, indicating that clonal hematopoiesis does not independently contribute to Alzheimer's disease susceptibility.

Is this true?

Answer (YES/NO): NO